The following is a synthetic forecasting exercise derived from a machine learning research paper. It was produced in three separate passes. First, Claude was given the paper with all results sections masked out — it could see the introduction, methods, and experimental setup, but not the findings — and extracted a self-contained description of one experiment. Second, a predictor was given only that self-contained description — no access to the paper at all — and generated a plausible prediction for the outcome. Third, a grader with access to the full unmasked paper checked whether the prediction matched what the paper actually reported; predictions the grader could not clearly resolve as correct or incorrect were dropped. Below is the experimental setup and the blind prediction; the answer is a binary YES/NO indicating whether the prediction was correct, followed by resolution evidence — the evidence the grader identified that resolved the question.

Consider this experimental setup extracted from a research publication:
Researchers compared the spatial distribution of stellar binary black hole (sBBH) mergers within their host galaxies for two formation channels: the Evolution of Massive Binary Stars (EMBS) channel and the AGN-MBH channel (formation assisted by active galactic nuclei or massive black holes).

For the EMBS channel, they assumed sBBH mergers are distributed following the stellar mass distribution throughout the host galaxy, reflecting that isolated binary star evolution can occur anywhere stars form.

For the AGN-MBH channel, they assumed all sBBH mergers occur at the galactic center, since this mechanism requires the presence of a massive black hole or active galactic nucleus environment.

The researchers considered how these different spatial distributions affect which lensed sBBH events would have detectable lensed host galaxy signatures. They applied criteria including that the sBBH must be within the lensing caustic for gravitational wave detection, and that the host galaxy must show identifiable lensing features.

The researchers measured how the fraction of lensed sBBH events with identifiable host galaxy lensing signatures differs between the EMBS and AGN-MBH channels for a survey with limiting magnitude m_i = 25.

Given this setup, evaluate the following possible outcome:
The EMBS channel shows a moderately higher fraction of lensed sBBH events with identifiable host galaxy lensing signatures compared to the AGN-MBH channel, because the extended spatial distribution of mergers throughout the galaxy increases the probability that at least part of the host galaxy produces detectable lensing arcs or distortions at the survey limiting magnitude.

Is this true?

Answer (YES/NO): NO